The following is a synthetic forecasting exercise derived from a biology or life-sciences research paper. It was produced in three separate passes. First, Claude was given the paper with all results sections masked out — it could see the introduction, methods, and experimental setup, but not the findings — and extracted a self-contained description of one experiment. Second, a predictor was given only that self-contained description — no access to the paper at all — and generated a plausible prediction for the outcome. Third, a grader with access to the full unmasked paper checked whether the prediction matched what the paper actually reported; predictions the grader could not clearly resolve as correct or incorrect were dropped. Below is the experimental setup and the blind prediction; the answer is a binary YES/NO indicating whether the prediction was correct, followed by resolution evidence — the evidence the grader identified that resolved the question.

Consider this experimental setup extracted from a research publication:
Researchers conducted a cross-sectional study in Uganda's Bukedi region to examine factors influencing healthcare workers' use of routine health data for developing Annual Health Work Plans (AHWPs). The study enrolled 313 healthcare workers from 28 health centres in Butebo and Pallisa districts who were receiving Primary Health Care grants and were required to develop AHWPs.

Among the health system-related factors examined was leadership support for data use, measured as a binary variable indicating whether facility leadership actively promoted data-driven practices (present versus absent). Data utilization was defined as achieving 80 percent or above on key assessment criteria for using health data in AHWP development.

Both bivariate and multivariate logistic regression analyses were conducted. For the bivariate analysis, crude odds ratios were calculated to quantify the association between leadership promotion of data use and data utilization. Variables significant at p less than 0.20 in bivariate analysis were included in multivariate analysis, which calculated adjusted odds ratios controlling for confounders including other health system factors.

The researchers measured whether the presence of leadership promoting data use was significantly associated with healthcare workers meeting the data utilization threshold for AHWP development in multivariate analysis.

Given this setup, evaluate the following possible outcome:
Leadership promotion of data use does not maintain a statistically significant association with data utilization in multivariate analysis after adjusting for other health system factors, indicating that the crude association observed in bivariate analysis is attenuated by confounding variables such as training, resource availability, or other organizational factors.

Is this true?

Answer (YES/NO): NO